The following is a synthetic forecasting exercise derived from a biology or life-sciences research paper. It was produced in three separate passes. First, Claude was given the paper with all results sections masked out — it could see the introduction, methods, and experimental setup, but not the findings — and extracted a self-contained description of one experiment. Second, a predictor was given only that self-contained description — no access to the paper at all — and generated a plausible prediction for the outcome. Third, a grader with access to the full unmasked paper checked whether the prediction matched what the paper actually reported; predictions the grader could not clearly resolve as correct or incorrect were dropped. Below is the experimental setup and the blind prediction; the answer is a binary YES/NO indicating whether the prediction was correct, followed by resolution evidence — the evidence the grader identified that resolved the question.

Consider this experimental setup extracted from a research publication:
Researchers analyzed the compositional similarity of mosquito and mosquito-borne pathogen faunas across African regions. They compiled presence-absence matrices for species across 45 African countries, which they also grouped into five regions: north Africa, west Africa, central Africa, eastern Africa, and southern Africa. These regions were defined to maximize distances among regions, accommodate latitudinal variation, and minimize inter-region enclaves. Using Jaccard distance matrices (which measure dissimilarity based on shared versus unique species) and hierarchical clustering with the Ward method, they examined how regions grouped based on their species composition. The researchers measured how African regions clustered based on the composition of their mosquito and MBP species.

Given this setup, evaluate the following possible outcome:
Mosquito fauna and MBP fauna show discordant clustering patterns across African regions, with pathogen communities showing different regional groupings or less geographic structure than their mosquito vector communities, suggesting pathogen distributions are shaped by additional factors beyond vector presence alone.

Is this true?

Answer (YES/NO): NO